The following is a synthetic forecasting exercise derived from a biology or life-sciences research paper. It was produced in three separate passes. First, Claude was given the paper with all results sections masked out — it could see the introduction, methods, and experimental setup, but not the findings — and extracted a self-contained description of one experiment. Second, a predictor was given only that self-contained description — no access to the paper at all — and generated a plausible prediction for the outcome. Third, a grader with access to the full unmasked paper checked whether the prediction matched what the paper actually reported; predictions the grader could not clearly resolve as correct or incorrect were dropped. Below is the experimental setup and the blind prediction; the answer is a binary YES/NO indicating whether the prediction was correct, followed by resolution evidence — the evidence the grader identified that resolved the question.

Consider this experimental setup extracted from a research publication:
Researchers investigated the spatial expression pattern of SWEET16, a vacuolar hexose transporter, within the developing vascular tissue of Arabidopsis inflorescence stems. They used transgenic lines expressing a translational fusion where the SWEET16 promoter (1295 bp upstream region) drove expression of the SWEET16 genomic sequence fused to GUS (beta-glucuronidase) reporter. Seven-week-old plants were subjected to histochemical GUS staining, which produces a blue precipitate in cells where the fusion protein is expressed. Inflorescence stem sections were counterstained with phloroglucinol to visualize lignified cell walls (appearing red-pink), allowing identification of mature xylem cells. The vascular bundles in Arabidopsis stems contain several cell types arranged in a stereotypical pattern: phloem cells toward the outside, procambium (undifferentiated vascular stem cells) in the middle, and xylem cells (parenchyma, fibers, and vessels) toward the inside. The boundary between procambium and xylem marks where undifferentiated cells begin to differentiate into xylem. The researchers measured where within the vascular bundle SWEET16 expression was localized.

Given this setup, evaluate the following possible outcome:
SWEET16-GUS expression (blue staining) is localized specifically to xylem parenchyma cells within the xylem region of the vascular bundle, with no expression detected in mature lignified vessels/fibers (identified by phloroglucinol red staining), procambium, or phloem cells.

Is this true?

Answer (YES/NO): NO